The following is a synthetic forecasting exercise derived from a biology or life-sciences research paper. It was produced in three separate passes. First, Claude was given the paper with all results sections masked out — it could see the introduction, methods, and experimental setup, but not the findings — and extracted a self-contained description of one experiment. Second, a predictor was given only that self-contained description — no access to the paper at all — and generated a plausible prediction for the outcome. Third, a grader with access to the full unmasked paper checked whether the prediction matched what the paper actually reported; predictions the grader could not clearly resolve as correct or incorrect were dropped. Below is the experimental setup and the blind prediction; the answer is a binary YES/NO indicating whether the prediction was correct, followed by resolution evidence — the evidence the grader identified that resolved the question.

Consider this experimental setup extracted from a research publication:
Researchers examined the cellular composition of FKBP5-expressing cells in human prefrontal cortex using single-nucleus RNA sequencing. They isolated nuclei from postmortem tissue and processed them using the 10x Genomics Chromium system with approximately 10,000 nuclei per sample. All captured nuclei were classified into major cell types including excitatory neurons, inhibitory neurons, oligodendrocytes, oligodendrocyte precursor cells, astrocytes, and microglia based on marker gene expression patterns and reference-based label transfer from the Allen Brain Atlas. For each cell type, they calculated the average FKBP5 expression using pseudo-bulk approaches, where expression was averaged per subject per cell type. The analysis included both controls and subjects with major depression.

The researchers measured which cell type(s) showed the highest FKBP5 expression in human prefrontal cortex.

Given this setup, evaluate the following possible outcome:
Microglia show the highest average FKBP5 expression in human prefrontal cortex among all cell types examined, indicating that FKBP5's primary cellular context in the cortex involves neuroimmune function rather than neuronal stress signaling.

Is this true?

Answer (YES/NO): NO